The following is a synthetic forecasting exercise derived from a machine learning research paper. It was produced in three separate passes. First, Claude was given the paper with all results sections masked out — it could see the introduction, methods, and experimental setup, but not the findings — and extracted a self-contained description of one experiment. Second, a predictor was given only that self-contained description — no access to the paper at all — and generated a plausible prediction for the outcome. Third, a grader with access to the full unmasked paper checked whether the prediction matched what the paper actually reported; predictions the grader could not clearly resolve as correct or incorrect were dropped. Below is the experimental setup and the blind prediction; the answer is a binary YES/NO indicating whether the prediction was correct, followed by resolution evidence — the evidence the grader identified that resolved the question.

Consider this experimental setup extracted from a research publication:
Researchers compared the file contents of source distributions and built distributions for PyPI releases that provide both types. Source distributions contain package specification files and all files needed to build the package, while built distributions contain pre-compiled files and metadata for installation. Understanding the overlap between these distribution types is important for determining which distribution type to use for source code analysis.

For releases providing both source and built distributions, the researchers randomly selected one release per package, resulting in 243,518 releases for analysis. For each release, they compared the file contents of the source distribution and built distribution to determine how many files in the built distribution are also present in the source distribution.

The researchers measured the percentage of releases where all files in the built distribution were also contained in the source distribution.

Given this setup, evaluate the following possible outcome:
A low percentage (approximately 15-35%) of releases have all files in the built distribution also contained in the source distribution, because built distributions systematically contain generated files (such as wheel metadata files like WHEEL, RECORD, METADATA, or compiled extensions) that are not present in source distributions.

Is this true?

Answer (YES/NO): NO